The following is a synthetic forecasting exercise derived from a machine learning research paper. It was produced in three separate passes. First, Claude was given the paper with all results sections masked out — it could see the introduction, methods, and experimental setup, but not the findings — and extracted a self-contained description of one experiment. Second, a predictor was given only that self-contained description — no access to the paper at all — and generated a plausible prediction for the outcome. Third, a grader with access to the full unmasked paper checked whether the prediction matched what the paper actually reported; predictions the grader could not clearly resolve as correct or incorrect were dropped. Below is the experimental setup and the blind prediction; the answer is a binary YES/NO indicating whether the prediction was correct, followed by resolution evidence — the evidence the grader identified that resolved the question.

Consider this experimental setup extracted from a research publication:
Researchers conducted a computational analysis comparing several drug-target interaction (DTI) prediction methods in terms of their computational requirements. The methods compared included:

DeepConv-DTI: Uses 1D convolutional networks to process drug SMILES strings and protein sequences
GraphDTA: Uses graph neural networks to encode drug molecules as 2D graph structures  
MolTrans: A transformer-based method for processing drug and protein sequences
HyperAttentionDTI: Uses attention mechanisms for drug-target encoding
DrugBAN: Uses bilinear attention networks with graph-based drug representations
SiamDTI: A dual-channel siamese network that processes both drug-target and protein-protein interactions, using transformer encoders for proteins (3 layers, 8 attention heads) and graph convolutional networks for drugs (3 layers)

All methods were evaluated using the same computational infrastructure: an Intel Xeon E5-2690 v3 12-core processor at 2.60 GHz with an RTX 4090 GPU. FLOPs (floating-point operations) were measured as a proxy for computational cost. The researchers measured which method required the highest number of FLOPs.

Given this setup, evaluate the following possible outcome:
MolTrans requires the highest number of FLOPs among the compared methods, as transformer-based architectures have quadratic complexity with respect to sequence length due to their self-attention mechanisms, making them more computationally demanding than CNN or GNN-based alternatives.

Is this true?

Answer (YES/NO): NO